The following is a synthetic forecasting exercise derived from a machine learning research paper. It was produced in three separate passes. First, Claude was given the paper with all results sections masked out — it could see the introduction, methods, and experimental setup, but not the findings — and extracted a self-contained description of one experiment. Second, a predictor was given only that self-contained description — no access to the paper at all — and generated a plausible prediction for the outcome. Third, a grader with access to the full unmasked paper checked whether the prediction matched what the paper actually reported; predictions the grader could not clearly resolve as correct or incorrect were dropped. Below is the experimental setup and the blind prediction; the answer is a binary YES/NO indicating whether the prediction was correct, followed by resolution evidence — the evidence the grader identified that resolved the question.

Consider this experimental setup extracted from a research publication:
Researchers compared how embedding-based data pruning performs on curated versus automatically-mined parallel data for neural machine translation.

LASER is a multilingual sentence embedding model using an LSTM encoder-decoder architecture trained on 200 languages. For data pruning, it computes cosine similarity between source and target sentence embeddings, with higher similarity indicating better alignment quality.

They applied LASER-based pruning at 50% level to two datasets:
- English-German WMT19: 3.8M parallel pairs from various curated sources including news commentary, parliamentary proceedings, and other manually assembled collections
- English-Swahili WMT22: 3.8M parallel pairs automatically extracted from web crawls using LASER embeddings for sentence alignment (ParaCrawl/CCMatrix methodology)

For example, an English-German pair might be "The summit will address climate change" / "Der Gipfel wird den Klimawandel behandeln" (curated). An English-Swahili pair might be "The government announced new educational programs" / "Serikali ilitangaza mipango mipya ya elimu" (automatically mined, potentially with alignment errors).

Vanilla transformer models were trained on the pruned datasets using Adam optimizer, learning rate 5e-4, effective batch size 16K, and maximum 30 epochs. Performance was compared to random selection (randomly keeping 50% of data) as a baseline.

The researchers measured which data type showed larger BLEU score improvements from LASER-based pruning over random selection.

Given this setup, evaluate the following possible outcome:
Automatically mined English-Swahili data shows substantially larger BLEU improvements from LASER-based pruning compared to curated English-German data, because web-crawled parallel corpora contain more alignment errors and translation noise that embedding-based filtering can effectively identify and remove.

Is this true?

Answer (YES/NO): YES